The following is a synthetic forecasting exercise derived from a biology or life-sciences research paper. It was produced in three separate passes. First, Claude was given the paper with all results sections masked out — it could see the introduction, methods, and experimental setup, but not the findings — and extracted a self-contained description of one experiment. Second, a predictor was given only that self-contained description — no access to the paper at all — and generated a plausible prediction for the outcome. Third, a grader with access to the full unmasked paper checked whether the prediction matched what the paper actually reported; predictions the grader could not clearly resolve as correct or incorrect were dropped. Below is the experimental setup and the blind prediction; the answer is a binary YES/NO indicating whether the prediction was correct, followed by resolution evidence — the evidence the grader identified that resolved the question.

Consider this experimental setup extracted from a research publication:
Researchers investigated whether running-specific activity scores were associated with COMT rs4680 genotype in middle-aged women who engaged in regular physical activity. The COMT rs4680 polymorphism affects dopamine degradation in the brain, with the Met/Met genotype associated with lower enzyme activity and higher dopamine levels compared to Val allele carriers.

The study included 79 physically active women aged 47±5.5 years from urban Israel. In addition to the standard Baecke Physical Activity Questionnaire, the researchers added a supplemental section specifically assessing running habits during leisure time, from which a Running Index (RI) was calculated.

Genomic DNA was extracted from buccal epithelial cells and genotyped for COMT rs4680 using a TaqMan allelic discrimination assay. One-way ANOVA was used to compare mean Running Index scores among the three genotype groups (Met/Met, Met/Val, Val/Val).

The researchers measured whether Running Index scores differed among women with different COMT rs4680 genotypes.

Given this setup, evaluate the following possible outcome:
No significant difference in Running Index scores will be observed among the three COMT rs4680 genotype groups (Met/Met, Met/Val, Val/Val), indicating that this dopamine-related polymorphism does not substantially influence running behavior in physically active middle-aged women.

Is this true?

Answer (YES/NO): NO